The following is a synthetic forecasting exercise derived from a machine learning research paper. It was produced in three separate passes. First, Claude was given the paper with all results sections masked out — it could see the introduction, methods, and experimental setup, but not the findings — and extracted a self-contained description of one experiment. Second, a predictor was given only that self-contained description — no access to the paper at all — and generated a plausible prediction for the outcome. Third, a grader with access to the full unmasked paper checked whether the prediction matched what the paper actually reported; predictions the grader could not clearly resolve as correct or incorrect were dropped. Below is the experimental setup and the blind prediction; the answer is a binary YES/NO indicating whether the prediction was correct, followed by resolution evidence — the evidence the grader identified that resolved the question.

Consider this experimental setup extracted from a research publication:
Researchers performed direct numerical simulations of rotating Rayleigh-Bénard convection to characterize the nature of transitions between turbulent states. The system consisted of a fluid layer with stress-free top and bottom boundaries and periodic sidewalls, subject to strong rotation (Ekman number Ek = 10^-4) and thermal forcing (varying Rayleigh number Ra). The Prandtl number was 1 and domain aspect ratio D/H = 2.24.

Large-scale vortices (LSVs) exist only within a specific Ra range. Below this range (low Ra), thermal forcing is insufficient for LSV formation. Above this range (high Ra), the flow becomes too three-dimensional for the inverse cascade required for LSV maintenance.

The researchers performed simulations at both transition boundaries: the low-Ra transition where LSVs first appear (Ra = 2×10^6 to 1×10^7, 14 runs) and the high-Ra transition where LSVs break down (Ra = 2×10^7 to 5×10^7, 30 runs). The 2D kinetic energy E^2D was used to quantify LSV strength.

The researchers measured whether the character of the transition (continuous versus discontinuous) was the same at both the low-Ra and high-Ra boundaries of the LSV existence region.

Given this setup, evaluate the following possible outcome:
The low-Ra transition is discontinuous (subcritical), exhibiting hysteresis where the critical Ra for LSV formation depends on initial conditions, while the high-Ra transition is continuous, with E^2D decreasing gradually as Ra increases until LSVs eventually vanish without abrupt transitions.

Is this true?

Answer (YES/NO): NO